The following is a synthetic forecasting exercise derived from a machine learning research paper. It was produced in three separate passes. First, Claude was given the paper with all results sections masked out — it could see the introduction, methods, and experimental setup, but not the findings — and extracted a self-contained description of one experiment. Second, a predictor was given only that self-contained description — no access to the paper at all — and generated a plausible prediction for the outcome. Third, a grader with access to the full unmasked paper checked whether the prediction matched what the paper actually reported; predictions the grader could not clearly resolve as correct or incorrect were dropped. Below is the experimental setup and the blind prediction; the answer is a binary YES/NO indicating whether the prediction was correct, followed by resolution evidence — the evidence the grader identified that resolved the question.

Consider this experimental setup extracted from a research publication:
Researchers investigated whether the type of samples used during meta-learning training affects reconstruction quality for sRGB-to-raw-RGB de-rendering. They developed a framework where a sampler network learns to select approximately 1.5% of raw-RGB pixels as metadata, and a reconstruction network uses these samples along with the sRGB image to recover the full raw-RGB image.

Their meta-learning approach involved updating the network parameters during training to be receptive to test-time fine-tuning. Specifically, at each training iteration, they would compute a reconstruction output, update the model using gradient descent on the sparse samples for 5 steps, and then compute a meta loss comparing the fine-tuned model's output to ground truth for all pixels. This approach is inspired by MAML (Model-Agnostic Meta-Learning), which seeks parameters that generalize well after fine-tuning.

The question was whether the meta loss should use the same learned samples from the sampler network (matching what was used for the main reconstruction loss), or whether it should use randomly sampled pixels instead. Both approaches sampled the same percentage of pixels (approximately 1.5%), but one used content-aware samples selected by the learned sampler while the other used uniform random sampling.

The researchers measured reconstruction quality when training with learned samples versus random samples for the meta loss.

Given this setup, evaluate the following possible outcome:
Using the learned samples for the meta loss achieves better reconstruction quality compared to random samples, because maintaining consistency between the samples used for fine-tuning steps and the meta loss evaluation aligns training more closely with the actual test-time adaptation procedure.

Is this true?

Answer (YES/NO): NO